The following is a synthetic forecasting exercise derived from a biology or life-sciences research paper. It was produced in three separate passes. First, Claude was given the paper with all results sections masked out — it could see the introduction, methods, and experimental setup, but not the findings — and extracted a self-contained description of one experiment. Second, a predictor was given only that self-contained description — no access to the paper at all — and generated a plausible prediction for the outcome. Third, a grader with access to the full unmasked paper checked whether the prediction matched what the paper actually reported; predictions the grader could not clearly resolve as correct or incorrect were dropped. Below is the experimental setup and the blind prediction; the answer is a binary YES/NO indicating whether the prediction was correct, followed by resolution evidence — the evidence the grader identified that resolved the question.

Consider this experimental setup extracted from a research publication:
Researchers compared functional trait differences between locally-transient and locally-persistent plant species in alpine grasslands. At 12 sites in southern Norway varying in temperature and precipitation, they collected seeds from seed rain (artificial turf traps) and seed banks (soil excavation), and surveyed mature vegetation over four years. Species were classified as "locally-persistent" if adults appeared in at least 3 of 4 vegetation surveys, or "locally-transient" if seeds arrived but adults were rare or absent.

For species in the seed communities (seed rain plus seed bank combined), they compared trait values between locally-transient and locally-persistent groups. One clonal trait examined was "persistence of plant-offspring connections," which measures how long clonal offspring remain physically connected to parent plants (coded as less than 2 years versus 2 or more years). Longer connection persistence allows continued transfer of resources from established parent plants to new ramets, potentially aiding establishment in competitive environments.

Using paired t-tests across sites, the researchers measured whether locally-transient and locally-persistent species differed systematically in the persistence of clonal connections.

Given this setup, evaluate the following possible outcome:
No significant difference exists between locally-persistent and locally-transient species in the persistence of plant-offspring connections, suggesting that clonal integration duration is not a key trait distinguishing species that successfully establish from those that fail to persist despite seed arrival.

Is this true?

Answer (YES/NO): NO